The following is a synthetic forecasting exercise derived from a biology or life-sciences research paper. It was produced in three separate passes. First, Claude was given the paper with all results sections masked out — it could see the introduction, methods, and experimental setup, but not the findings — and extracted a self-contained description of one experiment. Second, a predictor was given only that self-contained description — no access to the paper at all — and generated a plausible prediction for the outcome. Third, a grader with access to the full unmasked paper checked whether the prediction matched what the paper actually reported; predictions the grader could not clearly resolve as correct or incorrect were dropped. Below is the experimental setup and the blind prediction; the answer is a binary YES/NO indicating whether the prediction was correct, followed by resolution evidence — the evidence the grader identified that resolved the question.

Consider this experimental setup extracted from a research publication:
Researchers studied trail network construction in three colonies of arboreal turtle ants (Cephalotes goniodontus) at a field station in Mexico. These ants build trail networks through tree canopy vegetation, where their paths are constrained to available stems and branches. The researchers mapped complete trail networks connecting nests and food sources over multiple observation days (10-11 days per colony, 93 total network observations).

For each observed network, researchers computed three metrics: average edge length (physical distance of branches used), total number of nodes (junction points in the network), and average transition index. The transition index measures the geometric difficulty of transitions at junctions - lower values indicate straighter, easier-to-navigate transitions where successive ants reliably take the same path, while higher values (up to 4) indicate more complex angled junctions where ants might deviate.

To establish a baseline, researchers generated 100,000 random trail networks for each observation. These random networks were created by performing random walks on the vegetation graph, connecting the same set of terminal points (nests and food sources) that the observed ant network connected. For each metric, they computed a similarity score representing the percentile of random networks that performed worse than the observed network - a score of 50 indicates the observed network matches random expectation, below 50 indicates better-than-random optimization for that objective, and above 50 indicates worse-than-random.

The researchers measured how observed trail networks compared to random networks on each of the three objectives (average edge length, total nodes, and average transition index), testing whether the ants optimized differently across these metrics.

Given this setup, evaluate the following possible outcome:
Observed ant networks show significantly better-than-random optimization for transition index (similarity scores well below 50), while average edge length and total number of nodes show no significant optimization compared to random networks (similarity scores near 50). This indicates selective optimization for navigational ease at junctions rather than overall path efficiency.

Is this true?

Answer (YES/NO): NO